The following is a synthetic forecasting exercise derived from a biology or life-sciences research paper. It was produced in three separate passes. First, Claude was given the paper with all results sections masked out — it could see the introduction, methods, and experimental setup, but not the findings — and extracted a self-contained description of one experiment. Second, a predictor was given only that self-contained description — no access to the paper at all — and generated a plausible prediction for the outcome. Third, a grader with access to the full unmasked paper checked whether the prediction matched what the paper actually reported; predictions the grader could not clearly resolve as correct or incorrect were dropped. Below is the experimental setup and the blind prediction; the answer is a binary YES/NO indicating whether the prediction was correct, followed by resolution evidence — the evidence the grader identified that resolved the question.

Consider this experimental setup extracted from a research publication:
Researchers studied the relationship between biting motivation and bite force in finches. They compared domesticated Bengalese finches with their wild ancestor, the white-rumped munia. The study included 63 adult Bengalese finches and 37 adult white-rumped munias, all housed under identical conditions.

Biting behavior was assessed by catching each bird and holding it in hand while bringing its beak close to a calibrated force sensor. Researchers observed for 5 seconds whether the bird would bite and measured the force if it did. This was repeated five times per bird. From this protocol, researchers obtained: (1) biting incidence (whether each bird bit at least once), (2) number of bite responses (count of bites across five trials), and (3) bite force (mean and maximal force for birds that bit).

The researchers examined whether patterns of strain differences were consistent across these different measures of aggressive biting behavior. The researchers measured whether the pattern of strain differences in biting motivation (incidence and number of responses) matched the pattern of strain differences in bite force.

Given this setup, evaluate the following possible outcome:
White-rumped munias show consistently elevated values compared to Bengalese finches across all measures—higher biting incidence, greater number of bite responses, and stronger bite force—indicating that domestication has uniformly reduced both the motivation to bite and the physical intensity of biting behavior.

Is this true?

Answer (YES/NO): YES